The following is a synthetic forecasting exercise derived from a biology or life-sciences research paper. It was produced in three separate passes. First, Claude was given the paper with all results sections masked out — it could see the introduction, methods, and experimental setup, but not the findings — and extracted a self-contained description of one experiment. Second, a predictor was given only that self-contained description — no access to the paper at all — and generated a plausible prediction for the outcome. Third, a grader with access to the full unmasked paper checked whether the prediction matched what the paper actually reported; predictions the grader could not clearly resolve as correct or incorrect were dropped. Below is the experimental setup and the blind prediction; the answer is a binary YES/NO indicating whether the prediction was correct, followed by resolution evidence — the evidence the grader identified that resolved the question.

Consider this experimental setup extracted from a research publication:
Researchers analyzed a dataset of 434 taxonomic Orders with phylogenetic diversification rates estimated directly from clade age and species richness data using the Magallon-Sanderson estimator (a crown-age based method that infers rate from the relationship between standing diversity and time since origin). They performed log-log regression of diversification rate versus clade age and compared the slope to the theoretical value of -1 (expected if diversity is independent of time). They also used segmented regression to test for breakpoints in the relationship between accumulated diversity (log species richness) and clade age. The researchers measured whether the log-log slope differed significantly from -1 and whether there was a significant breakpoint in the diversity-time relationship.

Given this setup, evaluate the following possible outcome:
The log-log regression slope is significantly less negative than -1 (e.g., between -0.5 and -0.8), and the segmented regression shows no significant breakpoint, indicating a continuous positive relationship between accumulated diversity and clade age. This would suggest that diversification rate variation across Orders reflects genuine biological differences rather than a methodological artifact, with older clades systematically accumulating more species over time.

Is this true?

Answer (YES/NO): NO